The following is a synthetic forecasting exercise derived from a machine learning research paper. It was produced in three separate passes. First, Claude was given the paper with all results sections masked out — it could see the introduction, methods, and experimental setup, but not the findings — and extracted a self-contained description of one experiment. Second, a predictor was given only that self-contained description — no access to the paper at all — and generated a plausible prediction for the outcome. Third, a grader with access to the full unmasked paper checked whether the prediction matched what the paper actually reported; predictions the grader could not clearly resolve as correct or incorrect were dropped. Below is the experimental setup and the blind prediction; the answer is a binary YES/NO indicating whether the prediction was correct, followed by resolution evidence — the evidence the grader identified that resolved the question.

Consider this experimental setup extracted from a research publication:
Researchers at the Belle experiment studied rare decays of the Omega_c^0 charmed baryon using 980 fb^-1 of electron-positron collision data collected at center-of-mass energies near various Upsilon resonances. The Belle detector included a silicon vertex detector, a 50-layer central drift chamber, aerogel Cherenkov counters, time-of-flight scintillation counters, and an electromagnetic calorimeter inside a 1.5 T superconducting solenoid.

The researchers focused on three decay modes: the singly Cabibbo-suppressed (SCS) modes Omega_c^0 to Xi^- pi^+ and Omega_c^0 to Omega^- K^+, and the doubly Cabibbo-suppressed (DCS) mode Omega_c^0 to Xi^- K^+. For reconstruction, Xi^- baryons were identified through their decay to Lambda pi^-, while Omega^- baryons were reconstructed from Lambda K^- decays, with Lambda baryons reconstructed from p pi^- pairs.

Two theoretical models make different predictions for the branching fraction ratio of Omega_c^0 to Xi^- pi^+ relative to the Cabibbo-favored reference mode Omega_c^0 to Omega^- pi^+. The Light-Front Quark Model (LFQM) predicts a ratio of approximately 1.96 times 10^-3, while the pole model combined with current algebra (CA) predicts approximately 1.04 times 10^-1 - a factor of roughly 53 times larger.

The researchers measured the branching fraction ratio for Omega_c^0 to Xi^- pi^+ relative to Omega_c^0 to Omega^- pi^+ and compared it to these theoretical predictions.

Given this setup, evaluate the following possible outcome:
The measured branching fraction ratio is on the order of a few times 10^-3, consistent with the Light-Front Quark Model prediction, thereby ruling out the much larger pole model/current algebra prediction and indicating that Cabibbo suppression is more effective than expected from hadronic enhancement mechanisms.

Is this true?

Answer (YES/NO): NO